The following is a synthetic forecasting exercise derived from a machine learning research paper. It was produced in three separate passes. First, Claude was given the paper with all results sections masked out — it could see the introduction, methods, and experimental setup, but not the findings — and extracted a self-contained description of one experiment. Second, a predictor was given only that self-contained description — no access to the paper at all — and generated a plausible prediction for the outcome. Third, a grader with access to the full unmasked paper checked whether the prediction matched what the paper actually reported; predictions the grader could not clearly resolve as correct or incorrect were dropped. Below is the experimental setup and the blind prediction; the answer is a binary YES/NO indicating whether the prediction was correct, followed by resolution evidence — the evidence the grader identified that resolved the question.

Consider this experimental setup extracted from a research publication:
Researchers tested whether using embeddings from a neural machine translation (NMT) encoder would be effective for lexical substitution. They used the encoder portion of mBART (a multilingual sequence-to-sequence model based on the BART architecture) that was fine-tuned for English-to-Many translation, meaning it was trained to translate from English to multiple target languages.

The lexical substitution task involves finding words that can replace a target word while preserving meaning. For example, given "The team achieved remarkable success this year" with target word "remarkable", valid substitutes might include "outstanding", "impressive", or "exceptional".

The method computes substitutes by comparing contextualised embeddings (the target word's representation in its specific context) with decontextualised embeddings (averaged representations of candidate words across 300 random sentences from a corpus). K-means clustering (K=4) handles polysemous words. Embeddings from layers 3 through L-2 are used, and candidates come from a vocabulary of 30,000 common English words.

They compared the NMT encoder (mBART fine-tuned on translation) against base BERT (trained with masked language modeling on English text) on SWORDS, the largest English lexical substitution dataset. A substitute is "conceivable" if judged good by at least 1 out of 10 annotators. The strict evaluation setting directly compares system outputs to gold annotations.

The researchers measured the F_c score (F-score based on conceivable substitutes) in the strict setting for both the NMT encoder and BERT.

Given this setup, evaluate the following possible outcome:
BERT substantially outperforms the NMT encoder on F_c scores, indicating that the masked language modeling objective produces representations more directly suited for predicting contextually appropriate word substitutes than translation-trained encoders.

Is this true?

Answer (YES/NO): YES